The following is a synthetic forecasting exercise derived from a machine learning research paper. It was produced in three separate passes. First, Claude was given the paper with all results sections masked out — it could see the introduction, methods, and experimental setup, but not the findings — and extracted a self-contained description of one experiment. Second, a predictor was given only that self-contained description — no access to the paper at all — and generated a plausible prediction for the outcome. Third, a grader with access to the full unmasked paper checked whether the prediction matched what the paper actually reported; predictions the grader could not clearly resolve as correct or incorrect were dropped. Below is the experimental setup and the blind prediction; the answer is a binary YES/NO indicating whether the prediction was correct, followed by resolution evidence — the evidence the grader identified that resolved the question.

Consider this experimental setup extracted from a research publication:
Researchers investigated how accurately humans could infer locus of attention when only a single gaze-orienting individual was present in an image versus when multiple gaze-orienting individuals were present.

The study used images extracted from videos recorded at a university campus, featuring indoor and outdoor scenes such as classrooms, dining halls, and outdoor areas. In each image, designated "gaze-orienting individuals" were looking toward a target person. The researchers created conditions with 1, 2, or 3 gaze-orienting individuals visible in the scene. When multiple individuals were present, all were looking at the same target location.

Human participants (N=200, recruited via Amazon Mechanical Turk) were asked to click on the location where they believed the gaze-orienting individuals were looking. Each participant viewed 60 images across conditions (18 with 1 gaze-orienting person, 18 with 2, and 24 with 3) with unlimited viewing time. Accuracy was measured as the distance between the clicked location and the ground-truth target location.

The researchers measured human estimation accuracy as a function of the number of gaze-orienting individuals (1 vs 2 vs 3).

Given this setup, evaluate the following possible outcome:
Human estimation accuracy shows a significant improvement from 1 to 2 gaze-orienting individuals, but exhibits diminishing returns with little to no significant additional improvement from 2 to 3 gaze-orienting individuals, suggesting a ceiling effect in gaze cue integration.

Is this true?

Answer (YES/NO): YES